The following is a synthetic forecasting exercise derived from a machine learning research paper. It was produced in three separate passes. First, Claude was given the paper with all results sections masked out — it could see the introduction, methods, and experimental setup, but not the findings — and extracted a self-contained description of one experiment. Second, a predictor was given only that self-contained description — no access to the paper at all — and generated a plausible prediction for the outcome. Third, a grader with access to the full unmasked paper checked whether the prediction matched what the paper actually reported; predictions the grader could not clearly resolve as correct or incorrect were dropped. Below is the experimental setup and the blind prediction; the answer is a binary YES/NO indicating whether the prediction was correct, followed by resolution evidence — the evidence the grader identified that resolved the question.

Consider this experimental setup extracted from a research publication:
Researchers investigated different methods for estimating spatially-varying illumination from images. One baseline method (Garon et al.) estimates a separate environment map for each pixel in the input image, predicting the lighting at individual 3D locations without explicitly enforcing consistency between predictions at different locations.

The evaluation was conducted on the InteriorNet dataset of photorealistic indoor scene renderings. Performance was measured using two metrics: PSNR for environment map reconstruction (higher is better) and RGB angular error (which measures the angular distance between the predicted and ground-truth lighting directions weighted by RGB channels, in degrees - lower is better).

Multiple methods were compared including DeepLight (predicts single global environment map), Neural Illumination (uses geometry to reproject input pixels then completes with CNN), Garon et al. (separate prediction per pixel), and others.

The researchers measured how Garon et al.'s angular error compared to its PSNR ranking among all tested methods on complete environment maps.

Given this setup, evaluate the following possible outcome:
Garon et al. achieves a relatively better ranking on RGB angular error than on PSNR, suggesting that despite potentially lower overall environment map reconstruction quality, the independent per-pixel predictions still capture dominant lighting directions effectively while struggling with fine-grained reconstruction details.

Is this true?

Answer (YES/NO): NO